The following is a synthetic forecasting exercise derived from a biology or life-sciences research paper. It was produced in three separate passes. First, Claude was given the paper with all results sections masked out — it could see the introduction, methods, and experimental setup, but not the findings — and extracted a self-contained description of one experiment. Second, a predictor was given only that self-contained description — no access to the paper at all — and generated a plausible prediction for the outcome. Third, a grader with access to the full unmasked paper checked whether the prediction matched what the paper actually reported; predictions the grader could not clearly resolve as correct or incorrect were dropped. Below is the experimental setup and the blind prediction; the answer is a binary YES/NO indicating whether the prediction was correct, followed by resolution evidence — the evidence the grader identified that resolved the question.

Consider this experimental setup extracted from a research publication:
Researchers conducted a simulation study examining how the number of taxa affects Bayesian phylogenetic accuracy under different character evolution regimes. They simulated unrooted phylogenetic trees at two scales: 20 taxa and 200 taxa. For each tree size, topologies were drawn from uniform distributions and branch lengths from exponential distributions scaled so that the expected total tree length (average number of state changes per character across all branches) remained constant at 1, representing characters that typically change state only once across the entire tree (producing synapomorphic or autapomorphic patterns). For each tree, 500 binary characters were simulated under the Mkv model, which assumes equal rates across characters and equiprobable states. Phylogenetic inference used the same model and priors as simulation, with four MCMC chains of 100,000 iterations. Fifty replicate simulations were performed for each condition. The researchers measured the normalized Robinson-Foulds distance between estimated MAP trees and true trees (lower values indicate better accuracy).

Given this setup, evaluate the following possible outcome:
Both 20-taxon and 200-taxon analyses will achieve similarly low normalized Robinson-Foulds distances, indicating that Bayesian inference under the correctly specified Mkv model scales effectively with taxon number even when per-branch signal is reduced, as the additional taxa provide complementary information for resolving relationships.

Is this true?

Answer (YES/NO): NO